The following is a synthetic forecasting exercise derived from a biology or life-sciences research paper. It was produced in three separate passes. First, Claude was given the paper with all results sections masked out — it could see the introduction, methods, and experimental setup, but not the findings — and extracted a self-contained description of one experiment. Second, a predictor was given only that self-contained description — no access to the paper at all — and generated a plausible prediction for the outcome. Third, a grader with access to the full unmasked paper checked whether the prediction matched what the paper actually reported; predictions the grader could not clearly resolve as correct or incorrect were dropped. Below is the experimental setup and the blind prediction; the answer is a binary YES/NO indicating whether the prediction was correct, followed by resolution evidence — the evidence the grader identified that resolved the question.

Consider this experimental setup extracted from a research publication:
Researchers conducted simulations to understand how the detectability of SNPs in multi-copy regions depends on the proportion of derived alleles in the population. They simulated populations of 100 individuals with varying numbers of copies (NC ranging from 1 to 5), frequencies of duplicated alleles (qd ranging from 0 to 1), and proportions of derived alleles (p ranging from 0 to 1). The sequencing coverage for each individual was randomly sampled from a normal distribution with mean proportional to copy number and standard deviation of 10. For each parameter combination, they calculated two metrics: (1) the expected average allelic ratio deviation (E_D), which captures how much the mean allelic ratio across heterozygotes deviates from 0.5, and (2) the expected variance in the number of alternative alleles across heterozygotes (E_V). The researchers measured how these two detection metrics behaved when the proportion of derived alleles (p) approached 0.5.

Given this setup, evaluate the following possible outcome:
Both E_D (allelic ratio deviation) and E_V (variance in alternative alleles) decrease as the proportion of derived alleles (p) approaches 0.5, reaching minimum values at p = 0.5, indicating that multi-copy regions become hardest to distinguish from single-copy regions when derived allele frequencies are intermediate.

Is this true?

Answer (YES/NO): NO